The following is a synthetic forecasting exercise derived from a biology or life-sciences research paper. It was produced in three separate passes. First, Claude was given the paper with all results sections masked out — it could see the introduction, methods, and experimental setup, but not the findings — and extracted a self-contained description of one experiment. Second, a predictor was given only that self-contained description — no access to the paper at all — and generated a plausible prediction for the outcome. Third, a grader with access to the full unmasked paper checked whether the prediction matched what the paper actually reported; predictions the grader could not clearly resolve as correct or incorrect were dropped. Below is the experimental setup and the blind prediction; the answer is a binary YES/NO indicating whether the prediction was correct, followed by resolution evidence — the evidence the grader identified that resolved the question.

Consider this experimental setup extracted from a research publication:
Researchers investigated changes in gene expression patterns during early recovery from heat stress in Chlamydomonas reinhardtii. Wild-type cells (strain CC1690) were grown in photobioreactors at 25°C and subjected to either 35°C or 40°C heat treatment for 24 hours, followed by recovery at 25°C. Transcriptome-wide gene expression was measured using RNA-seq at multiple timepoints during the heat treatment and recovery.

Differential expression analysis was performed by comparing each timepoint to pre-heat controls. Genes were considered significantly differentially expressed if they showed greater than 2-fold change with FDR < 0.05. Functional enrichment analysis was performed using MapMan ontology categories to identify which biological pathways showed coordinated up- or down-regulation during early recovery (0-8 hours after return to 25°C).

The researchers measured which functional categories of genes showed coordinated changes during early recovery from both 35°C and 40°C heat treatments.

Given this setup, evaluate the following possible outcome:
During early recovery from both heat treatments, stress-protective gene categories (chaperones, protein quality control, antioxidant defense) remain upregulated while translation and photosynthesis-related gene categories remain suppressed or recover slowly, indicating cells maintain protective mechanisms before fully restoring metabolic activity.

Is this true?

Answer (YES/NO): NO